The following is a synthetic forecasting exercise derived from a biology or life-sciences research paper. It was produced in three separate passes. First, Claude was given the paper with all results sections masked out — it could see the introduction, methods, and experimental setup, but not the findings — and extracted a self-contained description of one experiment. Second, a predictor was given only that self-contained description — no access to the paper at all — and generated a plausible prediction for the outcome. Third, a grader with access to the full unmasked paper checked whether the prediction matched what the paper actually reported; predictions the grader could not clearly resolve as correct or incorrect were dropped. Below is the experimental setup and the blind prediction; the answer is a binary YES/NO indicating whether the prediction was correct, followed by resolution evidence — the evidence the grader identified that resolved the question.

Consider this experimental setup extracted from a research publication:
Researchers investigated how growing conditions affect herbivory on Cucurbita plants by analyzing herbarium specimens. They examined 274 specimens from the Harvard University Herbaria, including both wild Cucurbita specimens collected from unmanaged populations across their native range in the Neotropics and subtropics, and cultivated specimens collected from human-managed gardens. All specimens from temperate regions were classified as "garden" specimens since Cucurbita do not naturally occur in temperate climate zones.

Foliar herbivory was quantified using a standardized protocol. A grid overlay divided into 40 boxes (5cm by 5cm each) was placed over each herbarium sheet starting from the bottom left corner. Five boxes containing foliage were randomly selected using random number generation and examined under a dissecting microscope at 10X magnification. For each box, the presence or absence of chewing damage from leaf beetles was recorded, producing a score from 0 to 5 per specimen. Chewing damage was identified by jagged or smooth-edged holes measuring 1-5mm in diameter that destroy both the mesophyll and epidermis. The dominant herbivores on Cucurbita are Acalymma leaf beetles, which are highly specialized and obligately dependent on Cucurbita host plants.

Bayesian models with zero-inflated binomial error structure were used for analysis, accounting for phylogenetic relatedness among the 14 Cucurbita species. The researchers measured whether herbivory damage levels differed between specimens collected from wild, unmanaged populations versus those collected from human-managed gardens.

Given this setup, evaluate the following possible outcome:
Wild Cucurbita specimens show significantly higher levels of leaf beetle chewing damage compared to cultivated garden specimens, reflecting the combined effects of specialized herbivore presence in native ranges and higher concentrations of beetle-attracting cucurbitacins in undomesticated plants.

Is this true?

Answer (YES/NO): YES